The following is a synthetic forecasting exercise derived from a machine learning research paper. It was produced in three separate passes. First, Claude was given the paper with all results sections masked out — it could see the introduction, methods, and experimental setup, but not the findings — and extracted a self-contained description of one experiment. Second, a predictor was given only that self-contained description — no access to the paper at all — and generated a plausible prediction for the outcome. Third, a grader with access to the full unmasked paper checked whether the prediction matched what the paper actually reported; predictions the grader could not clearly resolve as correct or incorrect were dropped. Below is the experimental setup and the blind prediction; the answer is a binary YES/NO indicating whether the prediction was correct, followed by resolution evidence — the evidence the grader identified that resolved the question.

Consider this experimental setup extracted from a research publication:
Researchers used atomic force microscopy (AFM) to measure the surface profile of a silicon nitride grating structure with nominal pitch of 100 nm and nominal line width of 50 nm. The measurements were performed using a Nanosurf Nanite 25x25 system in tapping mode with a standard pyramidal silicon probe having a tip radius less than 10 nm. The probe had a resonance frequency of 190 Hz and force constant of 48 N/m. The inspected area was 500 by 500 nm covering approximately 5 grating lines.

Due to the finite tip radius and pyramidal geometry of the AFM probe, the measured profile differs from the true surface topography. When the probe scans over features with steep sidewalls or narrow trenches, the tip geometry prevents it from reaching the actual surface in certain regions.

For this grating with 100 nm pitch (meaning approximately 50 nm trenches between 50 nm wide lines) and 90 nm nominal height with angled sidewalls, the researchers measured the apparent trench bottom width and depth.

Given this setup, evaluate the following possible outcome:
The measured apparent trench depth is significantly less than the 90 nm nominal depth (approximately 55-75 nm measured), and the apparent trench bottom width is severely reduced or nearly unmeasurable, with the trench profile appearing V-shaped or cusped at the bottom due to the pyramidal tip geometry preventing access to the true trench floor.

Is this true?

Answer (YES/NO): NO